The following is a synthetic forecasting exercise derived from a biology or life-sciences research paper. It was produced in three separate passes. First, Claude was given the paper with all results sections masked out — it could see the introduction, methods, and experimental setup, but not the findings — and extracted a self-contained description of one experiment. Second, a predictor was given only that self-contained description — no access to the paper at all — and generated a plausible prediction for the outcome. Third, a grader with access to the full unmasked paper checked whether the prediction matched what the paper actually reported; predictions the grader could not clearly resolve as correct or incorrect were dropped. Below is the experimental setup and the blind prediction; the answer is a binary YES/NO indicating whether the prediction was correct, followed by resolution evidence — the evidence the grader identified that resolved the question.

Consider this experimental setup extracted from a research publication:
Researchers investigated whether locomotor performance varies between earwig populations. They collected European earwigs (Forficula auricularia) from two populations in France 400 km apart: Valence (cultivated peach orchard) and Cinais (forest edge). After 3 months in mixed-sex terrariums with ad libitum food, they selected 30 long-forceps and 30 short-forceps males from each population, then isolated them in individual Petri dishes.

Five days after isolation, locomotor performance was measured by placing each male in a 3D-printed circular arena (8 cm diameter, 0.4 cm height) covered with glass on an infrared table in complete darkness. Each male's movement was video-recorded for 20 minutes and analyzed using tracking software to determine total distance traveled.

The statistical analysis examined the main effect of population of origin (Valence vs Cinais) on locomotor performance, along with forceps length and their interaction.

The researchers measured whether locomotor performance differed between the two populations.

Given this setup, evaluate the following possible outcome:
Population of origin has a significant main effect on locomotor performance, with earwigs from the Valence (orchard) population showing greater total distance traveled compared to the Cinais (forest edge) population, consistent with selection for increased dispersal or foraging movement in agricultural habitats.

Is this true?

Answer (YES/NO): NO